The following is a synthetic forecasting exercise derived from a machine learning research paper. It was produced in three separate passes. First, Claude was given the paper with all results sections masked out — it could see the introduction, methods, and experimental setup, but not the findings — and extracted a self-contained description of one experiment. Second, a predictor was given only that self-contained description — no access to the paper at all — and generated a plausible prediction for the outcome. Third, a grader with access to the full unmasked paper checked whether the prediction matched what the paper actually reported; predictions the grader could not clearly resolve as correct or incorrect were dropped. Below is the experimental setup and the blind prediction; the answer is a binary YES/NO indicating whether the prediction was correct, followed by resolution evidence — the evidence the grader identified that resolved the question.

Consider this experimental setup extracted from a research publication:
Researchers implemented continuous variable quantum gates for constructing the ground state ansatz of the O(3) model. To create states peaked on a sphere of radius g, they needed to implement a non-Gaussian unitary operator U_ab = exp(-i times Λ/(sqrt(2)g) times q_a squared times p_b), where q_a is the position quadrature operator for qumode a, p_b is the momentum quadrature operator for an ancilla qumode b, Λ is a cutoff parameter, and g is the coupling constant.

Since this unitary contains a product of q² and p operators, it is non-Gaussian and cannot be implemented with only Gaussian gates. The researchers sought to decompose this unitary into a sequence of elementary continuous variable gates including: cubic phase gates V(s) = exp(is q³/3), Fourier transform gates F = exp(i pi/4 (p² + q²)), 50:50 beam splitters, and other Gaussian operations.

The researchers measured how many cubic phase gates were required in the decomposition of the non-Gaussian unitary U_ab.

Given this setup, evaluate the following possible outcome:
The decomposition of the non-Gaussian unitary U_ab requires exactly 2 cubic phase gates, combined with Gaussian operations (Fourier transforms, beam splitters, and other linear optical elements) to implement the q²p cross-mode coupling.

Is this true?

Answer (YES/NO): NO